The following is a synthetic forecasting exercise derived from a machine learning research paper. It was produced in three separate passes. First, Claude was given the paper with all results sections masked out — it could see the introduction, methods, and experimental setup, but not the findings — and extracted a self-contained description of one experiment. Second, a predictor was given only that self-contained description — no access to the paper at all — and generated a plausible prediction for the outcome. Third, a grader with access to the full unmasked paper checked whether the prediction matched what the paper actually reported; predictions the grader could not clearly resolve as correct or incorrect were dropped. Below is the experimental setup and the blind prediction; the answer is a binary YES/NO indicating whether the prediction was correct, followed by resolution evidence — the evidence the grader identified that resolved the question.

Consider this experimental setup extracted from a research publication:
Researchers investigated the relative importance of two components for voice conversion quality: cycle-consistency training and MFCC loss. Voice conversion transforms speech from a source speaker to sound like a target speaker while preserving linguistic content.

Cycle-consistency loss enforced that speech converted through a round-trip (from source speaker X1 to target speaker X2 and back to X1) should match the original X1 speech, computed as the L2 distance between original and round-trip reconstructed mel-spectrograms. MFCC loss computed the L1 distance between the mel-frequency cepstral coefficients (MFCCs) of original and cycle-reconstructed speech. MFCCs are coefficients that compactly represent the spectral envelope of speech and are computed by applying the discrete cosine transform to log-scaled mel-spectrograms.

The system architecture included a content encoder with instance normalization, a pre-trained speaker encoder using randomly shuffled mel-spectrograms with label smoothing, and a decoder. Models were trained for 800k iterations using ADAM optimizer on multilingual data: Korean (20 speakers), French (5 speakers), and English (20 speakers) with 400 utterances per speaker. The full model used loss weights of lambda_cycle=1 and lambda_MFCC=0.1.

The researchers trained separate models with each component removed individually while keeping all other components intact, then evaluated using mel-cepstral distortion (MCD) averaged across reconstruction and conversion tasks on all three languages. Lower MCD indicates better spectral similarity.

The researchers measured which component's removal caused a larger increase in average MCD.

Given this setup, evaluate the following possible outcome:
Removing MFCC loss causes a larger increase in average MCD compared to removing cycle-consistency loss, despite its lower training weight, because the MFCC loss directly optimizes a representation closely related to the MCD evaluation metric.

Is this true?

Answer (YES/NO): YES